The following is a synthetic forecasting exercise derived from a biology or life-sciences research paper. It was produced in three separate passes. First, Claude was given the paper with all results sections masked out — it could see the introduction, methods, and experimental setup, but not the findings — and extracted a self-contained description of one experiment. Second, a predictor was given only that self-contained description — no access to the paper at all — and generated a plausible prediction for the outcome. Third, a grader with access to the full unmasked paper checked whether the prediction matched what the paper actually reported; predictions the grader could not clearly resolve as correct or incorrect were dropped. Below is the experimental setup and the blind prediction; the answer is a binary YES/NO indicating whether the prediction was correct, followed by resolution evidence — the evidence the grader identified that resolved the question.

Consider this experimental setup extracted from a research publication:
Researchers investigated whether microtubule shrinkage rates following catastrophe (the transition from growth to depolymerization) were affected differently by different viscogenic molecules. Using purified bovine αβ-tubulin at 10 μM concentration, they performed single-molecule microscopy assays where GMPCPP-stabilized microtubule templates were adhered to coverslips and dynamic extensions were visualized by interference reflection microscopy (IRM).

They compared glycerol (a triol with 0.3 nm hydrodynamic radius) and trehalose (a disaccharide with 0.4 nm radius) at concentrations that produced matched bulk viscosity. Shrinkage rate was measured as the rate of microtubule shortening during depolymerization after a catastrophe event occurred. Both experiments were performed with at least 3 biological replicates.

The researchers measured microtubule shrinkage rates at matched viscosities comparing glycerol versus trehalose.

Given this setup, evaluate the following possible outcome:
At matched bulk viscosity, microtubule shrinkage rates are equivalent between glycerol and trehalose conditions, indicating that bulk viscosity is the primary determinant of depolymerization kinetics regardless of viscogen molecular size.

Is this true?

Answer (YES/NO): NO